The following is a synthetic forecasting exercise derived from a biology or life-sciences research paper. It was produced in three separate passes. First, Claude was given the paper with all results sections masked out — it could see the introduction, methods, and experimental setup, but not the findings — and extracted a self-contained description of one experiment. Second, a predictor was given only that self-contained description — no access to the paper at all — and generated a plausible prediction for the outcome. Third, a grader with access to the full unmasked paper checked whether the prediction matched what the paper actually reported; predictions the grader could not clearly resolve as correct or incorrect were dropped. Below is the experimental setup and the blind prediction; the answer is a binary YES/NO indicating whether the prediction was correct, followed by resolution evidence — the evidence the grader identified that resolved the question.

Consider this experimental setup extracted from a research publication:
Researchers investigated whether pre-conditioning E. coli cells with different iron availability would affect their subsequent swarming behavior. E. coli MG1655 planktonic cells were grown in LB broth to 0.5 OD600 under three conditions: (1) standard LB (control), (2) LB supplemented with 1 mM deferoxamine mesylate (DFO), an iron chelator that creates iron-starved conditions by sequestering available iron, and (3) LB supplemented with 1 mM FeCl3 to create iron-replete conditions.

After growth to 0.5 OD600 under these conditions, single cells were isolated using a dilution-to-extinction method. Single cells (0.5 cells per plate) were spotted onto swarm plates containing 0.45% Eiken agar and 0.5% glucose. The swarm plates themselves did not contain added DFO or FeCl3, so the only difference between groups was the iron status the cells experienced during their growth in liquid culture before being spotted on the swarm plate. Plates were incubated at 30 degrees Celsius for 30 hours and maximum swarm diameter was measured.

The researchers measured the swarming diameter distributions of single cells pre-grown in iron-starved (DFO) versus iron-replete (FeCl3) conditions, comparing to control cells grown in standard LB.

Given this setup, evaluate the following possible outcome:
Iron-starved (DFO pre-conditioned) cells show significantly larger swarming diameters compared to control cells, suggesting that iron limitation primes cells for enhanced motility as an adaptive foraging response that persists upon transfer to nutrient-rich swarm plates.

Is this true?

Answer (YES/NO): YES